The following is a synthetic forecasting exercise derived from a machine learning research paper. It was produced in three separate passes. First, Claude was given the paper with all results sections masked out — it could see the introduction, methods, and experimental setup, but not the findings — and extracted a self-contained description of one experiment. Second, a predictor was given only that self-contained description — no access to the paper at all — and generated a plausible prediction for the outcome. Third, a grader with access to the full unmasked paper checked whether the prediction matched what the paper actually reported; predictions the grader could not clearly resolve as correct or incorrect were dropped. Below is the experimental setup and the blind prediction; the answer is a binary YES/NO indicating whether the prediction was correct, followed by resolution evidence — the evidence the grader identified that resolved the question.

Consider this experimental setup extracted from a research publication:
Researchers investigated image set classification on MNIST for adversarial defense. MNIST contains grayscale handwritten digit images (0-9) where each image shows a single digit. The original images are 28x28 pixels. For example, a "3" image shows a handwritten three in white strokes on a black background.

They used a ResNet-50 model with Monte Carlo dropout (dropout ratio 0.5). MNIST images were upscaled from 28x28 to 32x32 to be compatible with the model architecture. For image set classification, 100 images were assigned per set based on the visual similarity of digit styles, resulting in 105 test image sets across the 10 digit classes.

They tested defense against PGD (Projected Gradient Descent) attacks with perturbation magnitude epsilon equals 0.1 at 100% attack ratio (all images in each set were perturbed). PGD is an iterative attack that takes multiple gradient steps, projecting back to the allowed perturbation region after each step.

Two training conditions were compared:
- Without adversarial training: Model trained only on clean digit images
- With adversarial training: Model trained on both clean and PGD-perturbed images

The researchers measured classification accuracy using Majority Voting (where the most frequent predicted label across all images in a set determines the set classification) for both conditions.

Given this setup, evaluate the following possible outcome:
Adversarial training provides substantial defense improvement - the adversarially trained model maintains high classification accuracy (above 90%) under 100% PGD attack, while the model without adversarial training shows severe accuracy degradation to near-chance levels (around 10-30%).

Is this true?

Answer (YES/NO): NO